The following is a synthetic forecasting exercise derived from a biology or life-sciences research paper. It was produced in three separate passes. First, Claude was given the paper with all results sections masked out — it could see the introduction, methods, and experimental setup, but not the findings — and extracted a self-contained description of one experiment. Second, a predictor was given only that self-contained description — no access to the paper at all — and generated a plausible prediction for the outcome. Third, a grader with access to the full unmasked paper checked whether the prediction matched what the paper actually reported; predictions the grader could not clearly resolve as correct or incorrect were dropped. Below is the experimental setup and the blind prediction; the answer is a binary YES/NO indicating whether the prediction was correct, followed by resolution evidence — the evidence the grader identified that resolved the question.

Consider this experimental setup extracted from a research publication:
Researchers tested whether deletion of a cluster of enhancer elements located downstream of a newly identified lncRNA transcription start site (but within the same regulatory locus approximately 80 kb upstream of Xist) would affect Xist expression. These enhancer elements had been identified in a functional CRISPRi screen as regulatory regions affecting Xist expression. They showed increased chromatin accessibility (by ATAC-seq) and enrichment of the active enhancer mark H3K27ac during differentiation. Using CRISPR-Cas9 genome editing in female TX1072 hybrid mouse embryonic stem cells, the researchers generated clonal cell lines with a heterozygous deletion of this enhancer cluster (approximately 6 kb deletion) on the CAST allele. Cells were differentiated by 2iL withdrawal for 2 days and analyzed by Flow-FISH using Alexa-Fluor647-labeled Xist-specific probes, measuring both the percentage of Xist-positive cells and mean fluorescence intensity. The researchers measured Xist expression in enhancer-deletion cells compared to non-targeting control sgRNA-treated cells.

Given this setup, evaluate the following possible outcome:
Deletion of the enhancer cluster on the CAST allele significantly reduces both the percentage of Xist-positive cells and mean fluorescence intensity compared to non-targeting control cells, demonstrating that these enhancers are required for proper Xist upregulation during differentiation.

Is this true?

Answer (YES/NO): NO